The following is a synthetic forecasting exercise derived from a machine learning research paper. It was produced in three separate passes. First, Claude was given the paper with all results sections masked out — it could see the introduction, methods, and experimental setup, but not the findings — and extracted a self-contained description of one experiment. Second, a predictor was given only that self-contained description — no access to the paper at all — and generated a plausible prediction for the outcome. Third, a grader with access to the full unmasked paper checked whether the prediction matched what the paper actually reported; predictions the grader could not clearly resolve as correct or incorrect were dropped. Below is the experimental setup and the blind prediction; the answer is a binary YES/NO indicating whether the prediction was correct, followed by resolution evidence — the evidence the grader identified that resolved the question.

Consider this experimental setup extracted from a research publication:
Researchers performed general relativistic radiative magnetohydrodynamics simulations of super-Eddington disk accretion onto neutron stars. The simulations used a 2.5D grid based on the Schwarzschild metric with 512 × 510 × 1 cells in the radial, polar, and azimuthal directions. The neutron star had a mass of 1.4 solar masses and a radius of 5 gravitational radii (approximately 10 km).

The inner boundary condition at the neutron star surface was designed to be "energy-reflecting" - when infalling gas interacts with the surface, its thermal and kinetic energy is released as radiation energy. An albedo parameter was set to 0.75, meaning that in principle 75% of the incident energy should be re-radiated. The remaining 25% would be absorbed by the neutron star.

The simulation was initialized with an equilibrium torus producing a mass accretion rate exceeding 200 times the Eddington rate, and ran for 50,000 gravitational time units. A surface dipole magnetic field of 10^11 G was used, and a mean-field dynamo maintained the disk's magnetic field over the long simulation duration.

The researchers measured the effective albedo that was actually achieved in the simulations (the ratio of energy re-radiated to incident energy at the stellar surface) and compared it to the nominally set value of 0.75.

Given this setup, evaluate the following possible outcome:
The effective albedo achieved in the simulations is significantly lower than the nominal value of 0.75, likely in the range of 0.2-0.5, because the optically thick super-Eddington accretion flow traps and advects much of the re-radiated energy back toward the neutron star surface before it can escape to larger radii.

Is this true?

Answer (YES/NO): NO